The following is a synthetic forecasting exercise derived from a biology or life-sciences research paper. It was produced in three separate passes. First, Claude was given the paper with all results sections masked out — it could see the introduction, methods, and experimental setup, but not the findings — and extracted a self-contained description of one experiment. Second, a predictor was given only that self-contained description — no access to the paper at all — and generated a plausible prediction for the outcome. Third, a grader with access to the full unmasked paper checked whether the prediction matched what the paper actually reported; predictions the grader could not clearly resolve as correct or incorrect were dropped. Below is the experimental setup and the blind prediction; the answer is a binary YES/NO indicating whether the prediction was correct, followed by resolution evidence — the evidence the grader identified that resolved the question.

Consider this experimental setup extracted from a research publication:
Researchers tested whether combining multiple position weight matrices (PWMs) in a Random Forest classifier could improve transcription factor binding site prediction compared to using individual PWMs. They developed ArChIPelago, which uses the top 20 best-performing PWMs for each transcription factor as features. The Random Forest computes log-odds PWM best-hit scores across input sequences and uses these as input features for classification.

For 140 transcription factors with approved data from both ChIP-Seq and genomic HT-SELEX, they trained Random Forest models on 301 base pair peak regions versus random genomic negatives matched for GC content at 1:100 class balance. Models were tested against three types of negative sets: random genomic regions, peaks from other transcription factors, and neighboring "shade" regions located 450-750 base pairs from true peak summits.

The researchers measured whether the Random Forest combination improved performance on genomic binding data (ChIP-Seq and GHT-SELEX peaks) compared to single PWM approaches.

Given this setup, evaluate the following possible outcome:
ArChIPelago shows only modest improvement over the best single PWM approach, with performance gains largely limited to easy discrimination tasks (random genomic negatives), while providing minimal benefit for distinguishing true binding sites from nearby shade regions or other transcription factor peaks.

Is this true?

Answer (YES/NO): NO